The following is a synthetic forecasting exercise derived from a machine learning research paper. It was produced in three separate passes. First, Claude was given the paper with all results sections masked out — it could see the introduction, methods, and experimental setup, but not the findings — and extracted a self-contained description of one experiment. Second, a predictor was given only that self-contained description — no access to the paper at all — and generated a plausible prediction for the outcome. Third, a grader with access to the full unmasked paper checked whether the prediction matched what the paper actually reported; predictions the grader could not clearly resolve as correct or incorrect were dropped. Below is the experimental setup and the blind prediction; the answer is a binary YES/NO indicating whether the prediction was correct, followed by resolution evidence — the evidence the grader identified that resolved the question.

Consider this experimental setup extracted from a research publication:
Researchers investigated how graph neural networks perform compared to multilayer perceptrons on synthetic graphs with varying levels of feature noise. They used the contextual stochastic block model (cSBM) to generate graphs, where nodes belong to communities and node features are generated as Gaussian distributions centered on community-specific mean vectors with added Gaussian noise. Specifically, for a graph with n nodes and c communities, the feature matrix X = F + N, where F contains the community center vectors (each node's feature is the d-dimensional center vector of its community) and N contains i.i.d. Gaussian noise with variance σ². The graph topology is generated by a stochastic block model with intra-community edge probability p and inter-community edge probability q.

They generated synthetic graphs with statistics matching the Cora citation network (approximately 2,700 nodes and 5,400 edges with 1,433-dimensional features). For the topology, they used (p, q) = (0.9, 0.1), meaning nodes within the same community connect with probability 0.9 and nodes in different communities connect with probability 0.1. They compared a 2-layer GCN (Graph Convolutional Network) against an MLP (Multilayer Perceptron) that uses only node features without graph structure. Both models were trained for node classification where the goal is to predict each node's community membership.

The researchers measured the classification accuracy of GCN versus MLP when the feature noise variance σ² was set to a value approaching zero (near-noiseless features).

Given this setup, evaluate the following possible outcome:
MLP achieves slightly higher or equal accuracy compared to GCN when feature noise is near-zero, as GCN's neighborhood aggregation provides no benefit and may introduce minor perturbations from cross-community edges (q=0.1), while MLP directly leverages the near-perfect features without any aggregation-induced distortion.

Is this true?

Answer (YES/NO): YES